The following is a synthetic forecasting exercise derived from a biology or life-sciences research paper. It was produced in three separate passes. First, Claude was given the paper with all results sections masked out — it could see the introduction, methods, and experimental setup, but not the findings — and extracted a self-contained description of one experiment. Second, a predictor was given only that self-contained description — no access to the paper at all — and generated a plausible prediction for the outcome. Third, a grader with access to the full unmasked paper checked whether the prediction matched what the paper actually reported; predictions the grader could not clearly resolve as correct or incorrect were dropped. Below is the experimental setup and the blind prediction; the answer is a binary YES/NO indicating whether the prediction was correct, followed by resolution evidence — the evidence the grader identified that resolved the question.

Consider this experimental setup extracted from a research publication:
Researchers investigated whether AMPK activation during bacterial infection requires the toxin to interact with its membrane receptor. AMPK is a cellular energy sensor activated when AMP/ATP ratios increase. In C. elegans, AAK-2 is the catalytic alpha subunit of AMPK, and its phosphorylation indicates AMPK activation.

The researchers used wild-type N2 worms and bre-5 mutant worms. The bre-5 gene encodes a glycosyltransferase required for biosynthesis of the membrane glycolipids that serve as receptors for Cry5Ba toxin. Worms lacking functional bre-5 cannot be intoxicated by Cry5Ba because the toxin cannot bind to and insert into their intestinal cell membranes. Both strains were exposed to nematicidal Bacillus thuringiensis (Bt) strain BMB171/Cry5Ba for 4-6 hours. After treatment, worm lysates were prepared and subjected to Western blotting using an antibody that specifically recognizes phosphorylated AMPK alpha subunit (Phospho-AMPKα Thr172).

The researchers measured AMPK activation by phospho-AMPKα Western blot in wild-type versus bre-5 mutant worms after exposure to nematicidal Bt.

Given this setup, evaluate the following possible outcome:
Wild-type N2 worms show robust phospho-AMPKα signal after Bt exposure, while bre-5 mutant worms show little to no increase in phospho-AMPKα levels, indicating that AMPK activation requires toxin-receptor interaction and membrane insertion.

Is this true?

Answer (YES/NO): YES